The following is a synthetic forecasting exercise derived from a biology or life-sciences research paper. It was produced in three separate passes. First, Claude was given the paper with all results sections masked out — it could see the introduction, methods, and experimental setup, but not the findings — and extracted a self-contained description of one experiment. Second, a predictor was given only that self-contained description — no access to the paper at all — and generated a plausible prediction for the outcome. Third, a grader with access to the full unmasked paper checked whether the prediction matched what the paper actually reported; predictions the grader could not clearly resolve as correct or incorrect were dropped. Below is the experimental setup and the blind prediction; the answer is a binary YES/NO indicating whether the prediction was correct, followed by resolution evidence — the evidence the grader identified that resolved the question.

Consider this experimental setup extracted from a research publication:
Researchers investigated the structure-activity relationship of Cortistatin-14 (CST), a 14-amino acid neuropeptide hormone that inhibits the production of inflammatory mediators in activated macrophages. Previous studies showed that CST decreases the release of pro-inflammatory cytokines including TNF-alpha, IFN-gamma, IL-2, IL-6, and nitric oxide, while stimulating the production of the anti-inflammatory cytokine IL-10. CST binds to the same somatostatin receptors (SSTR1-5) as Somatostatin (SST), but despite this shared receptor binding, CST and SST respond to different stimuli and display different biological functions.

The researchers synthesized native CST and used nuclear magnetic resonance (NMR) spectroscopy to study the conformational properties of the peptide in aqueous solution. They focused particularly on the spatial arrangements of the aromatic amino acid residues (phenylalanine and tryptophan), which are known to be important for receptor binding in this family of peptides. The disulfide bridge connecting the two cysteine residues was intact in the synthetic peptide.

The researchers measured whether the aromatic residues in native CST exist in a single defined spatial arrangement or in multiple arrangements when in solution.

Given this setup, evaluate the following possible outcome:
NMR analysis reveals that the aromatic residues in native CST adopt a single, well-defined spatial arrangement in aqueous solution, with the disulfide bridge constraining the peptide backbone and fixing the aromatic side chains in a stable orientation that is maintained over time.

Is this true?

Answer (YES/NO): NO